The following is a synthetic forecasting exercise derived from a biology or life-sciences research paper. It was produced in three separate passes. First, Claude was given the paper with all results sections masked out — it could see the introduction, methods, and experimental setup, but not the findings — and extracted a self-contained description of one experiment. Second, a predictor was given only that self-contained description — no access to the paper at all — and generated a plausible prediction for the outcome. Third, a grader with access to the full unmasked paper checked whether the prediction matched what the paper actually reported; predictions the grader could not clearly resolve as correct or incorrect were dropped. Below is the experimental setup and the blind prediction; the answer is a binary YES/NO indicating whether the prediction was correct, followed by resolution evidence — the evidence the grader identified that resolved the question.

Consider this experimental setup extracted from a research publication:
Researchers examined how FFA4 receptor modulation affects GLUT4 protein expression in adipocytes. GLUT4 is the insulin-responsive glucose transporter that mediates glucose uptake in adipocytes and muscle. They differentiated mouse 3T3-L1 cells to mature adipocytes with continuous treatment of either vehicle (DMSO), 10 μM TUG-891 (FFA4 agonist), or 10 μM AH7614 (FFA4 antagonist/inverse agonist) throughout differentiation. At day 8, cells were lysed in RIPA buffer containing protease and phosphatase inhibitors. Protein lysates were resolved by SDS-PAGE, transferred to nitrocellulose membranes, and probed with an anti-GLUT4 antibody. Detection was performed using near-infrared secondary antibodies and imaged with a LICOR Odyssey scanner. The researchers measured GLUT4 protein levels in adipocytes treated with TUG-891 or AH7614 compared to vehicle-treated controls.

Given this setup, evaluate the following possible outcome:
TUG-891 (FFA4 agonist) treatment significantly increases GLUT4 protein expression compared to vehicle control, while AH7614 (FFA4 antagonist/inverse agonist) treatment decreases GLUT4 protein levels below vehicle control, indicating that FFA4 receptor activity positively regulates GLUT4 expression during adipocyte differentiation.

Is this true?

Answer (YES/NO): NO